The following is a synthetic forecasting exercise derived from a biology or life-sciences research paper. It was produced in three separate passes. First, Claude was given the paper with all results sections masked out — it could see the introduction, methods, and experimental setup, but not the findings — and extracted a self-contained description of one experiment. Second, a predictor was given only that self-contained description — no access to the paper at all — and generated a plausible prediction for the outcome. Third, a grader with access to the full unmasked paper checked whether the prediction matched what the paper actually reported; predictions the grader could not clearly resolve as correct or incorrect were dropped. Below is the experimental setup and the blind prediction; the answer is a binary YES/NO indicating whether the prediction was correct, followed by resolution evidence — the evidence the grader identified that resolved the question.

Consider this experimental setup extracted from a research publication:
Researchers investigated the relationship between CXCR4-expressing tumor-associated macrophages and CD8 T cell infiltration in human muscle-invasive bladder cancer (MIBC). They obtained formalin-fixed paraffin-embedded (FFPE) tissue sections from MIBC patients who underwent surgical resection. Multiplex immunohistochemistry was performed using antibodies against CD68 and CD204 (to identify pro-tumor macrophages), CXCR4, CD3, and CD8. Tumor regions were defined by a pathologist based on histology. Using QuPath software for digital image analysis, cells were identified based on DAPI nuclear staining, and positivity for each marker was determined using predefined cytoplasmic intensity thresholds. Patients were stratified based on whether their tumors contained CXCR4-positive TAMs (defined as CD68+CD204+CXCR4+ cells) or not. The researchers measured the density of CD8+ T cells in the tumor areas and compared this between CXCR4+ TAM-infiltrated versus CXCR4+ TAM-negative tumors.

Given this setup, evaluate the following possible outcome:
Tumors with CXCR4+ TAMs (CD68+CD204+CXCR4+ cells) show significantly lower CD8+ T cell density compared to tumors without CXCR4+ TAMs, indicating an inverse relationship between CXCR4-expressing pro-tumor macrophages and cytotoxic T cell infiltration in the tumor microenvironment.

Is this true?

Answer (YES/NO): YES